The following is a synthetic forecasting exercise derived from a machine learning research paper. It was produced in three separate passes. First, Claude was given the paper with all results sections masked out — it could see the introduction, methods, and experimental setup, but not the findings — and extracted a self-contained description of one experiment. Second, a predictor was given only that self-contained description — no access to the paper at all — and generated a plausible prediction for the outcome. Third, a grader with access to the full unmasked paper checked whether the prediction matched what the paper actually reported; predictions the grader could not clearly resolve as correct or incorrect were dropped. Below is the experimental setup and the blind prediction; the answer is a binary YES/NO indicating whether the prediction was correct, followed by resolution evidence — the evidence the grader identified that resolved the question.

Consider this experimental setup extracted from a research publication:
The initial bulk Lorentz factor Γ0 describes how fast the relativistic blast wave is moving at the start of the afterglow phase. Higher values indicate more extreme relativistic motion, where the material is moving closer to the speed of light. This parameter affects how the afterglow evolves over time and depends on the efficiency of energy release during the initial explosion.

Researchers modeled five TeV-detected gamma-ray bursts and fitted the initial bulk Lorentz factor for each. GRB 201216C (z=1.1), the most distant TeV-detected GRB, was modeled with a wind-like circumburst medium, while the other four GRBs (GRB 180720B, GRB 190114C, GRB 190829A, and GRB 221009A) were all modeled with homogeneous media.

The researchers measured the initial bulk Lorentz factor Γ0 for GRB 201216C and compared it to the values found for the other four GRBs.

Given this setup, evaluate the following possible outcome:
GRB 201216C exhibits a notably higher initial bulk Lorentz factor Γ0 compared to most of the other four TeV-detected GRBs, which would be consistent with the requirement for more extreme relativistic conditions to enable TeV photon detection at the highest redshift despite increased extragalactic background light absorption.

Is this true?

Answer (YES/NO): NO